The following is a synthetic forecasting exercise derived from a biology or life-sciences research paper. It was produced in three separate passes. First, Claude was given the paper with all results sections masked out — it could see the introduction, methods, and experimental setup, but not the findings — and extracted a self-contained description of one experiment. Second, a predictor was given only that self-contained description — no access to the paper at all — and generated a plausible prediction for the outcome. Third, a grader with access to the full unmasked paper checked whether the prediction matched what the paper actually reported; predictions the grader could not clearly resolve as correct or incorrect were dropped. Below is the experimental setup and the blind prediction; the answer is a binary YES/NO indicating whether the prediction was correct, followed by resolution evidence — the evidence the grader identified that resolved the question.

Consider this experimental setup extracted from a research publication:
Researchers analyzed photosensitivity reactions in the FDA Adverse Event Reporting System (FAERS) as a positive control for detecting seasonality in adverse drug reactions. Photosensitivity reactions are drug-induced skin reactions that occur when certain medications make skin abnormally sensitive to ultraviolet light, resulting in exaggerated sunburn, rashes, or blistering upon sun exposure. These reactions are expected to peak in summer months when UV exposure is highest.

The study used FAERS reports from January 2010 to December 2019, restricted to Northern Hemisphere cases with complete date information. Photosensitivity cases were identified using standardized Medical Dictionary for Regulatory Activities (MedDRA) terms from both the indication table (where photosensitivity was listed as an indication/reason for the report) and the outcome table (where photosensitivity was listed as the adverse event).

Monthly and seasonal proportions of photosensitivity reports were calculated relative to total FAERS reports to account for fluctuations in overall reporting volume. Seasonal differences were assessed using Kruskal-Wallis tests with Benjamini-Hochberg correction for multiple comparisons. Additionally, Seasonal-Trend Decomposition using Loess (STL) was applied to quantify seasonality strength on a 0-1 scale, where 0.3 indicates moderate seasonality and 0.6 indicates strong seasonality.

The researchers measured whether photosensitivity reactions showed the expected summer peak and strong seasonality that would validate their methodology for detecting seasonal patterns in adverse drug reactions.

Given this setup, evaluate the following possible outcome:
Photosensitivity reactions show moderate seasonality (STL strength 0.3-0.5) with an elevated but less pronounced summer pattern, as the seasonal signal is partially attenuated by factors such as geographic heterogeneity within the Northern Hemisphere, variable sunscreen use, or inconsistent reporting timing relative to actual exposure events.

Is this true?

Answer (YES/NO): NO